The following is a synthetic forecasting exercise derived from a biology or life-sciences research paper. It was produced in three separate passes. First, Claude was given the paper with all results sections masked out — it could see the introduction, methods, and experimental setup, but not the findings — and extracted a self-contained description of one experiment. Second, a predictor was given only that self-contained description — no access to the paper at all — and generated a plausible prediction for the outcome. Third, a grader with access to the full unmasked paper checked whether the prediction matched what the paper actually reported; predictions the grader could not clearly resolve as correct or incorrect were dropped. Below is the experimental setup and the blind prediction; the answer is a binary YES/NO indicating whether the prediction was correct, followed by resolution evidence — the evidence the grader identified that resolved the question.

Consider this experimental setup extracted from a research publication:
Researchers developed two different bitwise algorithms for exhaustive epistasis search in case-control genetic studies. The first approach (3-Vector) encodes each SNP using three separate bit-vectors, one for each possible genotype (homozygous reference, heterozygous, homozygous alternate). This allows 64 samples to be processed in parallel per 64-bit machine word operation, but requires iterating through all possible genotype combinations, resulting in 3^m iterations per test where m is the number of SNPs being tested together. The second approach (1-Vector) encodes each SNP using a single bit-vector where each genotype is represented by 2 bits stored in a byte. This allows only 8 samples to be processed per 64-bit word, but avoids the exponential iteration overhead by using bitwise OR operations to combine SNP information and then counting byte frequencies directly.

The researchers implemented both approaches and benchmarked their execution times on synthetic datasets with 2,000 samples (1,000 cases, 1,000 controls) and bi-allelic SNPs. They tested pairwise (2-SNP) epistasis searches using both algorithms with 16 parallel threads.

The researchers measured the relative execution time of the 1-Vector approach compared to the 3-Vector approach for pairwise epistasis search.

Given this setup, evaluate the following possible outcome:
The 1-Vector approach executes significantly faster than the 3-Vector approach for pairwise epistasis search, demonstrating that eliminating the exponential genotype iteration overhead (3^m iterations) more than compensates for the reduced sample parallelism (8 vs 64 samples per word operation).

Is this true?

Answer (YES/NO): NO